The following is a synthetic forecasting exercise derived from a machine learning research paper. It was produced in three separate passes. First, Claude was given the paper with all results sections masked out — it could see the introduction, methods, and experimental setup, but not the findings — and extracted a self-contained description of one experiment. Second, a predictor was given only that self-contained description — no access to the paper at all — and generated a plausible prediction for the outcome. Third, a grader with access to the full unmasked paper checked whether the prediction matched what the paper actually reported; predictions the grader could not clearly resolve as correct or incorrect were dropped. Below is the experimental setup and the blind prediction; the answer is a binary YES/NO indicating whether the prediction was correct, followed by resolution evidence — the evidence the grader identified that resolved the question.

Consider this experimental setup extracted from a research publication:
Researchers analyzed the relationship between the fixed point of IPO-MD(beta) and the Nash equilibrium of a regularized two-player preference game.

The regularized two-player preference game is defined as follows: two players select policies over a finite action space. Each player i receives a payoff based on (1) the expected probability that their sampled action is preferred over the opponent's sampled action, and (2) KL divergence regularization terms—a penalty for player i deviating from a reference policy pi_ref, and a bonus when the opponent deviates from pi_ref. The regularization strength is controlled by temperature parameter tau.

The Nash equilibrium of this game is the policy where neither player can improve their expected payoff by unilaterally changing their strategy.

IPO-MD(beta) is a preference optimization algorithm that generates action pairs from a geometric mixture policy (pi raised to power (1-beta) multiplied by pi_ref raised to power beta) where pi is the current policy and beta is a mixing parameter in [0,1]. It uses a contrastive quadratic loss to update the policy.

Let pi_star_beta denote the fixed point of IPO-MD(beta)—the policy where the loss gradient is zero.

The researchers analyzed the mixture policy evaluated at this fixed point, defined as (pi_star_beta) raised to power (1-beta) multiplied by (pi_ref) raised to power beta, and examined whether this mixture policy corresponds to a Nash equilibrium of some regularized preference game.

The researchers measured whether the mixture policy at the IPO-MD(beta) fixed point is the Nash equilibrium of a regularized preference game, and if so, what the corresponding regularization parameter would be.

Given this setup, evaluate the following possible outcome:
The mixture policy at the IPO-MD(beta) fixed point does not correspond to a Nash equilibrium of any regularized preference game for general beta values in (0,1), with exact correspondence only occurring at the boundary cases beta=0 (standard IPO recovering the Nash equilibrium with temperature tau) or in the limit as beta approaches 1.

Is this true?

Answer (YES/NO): NO